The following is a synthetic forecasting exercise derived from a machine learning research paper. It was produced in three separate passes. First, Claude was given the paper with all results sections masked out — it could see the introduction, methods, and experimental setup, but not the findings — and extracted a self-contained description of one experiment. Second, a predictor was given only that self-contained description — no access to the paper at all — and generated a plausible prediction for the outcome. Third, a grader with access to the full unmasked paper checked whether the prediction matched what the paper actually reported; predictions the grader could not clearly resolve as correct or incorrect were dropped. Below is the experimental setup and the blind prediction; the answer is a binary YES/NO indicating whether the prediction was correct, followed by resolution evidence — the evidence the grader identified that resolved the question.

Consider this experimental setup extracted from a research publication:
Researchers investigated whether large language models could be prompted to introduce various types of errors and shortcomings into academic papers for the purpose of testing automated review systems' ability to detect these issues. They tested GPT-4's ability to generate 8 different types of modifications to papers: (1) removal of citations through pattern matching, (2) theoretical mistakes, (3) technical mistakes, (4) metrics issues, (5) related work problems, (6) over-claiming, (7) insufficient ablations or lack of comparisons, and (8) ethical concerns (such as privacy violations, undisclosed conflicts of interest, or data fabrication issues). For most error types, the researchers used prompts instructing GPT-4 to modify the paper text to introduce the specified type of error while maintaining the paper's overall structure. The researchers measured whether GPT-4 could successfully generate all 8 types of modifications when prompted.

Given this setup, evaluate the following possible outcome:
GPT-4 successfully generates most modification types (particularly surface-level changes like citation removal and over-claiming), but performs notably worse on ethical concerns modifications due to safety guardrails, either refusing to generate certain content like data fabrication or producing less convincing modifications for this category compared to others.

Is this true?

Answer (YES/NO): NO